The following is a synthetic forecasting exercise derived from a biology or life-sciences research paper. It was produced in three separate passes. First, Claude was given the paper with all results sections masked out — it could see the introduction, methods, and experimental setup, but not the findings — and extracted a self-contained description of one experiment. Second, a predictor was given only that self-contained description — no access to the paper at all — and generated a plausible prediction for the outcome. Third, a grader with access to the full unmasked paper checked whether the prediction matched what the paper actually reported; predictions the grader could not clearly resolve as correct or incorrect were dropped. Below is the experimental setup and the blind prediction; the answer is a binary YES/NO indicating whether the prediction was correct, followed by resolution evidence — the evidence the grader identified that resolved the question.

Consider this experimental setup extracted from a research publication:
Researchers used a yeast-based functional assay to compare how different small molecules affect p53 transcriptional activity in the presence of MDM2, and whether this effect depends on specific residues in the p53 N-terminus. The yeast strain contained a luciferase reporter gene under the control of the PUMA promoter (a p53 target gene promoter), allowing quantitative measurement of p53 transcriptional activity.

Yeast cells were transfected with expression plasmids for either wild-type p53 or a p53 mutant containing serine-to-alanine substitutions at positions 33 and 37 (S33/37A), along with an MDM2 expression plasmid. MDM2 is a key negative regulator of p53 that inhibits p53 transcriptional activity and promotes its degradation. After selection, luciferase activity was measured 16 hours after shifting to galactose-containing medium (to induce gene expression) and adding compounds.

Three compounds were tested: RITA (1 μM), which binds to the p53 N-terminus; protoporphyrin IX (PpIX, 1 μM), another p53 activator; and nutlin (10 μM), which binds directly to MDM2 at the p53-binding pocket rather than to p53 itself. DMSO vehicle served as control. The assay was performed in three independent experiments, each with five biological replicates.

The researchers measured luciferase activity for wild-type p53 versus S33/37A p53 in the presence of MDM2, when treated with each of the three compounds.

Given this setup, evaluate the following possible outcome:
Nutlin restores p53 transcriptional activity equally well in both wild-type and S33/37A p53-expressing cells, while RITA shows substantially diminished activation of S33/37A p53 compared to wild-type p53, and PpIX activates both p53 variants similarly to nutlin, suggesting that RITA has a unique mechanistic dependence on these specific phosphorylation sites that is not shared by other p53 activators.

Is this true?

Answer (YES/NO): NO